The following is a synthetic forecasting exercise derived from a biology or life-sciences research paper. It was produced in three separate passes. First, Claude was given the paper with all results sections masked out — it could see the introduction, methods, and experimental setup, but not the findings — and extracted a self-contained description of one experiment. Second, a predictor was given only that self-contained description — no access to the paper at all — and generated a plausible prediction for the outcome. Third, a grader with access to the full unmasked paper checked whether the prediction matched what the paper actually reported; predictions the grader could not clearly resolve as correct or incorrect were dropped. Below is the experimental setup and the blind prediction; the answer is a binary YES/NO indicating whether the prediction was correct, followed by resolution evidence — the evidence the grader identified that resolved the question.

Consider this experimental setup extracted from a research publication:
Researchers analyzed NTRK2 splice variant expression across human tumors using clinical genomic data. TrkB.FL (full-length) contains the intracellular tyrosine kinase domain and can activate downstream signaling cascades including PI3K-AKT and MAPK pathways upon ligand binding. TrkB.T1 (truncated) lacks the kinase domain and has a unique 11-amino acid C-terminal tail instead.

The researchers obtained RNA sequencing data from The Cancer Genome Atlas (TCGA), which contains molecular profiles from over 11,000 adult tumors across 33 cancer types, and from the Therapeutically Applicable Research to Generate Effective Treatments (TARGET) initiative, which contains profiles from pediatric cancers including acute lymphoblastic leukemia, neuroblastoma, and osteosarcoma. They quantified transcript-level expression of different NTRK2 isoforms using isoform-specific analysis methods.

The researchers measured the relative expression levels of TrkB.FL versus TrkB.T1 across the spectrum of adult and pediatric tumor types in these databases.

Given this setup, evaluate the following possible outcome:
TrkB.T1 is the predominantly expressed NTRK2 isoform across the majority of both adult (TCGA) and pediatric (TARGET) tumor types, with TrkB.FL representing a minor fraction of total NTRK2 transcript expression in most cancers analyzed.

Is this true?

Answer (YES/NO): YES